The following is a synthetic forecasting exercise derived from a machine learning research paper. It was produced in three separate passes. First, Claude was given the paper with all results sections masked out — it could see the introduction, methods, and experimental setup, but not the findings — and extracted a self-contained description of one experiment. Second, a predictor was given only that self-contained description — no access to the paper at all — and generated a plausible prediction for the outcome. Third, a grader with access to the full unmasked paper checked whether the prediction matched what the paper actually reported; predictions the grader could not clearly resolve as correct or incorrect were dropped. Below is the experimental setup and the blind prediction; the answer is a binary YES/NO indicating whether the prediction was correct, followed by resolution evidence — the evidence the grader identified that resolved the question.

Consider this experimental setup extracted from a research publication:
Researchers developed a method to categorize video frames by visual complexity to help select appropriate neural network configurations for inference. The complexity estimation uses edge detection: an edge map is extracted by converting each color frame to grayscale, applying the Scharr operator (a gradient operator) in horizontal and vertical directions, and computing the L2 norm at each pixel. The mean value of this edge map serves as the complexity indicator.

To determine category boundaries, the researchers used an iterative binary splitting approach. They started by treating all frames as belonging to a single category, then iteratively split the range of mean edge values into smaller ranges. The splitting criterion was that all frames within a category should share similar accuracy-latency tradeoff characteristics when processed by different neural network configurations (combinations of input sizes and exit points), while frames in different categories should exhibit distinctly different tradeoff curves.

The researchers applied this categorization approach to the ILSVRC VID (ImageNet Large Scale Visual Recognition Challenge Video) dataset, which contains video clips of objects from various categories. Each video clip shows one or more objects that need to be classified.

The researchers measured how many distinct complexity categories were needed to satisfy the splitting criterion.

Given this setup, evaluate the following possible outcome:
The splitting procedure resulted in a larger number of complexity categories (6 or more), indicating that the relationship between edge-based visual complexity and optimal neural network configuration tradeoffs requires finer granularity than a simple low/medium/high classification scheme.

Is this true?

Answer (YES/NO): YES